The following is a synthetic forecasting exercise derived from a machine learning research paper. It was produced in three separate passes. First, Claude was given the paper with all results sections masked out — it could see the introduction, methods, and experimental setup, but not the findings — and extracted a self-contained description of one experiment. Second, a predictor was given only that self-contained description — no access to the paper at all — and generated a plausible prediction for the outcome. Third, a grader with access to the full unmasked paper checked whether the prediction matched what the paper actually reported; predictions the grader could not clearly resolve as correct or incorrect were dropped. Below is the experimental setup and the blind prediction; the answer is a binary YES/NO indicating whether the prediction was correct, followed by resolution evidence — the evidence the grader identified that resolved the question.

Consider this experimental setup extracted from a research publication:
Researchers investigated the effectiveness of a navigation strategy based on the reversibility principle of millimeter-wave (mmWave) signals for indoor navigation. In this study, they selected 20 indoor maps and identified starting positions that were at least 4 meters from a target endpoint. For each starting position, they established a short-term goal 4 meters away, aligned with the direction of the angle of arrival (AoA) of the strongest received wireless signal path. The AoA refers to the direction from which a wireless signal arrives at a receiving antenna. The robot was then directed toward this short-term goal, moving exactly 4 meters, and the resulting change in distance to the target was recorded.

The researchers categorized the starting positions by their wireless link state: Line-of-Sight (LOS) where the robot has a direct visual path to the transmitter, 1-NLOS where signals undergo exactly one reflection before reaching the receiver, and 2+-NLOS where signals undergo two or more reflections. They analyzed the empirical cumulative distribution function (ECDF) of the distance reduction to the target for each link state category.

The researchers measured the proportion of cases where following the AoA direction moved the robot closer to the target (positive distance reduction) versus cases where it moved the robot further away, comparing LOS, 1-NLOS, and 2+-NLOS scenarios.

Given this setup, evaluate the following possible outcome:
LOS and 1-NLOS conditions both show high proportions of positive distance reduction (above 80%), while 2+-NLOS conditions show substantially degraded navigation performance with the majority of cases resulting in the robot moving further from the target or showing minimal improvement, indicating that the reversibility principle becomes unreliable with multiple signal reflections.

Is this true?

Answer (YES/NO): NO